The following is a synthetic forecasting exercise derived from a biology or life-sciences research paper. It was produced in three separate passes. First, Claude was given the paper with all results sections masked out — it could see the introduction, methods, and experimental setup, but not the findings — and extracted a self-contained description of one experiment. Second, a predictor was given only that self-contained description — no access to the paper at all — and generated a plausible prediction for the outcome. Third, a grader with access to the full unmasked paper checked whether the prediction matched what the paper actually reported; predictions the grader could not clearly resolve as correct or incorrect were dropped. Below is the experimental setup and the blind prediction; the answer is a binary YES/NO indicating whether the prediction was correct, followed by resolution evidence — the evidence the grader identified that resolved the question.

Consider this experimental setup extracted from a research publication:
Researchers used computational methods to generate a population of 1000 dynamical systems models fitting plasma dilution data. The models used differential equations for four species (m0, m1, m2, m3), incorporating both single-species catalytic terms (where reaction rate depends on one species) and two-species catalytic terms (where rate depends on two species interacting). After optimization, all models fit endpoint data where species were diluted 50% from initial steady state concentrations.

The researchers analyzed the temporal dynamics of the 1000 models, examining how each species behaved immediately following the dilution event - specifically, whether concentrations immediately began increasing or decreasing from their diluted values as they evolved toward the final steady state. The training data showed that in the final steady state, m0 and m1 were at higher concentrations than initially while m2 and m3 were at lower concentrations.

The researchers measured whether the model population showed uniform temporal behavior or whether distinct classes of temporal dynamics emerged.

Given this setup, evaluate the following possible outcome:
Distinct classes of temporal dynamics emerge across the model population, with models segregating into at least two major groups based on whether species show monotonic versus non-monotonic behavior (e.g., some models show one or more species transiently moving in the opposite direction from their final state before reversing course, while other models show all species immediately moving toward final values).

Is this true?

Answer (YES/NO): YES